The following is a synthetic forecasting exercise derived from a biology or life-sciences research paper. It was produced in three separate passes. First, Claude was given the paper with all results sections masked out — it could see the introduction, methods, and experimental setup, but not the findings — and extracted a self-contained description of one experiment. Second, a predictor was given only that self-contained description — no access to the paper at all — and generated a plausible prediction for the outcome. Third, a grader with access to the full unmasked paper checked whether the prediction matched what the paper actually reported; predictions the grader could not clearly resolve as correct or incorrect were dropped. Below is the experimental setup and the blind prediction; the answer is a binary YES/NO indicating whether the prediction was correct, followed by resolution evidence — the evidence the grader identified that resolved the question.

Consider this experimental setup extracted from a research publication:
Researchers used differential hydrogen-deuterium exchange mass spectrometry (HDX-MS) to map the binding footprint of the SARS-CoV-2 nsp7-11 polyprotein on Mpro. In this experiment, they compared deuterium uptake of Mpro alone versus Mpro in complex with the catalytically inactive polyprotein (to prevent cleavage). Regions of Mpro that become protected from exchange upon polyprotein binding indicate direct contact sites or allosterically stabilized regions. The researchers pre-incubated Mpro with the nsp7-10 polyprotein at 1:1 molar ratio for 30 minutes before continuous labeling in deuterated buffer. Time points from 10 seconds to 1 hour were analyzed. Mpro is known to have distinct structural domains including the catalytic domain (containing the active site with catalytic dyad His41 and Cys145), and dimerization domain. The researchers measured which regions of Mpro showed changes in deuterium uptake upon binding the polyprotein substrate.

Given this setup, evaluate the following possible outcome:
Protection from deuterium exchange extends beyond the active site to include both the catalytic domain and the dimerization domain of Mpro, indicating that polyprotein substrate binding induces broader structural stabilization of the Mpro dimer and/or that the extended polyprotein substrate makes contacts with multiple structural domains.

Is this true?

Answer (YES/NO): YES